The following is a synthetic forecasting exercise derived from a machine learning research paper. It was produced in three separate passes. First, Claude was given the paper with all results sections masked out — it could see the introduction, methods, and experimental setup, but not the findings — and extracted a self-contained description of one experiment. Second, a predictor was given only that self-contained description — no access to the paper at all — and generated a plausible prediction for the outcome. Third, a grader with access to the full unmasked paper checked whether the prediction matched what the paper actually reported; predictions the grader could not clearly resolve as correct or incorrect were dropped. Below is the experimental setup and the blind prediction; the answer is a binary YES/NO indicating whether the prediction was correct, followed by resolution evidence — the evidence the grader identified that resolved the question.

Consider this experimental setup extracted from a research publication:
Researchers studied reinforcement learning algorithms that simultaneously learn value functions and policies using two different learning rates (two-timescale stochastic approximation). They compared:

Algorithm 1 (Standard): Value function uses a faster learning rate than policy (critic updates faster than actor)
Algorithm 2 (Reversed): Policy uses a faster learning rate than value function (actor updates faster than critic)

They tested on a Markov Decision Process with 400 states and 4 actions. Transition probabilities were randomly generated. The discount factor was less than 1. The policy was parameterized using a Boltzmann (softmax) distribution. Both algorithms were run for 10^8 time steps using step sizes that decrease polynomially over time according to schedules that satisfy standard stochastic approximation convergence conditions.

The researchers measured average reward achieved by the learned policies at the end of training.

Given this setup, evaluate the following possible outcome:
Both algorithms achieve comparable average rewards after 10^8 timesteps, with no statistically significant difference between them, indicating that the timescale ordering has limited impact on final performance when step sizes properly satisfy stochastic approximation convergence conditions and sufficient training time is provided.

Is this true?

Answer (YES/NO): YES